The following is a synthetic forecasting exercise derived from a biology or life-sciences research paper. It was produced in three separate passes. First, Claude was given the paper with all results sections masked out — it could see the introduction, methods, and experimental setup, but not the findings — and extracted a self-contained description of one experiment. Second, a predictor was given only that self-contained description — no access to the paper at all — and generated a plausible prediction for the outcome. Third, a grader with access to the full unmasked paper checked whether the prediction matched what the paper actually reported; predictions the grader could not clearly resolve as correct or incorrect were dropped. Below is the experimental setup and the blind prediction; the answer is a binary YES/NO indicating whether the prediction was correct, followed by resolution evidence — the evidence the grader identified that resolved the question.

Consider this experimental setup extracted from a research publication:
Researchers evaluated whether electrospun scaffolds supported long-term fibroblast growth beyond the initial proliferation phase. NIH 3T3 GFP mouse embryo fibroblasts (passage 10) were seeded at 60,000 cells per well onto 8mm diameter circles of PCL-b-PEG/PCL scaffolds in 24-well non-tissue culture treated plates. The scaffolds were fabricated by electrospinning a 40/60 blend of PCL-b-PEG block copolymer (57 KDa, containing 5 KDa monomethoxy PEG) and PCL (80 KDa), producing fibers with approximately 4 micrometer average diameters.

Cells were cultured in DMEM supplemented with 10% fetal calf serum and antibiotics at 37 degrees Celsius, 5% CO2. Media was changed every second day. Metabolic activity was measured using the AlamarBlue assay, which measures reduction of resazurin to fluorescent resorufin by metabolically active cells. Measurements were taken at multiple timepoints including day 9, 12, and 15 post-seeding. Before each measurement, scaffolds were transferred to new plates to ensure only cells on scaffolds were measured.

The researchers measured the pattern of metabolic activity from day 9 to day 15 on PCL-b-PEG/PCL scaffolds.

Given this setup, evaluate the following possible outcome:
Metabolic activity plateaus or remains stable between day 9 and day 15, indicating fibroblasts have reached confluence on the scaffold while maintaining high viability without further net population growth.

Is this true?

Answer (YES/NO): NO